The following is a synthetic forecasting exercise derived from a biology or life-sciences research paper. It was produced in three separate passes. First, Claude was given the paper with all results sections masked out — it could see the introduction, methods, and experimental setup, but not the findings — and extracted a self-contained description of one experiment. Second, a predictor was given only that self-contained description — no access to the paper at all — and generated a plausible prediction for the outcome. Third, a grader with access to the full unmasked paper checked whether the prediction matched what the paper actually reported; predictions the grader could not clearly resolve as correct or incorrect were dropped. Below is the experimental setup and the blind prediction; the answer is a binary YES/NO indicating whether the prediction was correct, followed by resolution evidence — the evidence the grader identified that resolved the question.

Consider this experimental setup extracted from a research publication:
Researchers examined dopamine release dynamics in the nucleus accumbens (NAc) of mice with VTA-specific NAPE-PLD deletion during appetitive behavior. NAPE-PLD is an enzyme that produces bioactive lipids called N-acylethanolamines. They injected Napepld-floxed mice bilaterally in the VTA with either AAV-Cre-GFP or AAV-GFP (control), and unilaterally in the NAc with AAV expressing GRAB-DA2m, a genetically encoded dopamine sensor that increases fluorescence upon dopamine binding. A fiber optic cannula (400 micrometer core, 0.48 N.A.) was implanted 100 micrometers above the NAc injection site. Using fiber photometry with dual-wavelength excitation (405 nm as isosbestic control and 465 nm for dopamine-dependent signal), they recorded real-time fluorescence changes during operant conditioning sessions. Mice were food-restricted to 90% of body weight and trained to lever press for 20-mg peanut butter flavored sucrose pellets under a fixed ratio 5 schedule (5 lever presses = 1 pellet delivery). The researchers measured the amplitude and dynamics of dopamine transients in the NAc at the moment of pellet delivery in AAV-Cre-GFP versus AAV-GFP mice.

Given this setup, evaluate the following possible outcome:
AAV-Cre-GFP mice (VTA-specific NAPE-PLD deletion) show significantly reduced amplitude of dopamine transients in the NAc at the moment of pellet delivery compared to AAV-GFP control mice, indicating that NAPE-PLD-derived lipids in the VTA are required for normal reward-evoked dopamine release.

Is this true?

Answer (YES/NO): NO